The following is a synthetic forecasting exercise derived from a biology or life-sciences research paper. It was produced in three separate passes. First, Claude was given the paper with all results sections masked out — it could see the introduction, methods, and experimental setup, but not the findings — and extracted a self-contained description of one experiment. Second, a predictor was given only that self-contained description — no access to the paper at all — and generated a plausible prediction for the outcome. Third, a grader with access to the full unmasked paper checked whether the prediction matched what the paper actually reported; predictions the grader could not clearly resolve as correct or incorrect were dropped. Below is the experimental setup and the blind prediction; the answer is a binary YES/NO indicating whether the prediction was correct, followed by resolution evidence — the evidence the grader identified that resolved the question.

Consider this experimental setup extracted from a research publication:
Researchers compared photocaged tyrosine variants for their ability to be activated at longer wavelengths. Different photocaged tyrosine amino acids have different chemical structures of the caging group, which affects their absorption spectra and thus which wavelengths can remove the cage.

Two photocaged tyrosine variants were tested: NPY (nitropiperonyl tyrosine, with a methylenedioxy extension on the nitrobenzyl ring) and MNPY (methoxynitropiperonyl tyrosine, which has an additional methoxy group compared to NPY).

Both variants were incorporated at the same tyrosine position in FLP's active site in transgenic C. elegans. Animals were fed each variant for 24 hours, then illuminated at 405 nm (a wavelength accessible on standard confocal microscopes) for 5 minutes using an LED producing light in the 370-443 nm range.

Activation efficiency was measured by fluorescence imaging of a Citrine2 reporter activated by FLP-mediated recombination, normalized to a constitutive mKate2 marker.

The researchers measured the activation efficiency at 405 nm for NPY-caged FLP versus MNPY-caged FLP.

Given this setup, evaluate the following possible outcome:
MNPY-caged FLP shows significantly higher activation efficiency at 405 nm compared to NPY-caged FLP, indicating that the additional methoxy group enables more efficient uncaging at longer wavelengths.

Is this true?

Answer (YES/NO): NO